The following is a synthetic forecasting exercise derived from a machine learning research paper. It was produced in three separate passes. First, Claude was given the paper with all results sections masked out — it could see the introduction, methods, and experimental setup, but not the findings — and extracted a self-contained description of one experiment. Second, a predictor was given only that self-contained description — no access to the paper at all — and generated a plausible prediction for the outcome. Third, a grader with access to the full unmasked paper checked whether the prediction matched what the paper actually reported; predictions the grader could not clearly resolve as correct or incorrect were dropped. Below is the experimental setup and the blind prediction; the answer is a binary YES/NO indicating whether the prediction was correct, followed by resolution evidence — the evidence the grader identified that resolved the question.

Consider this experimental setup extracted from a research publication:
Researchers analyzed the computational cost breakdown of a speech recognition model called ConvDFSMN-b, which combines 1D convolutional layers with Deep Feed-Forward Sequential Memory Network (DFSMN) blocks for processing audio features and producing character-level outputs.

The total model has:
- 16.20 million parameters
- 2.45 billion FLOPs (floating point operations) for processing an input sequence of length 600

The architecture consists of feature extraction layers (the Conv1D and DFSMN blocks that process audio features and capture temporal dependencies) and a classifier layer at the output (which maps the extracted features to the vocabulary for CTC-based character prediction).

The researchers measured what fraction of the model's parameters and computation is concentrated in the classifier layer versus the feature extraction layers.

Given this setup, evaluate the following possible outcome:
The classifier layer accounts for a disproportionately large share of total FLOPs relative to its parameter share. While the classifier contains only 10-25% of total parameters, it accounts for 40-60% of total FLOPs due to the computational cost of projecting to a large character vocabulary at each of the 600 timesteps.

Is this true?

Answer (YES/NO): NO